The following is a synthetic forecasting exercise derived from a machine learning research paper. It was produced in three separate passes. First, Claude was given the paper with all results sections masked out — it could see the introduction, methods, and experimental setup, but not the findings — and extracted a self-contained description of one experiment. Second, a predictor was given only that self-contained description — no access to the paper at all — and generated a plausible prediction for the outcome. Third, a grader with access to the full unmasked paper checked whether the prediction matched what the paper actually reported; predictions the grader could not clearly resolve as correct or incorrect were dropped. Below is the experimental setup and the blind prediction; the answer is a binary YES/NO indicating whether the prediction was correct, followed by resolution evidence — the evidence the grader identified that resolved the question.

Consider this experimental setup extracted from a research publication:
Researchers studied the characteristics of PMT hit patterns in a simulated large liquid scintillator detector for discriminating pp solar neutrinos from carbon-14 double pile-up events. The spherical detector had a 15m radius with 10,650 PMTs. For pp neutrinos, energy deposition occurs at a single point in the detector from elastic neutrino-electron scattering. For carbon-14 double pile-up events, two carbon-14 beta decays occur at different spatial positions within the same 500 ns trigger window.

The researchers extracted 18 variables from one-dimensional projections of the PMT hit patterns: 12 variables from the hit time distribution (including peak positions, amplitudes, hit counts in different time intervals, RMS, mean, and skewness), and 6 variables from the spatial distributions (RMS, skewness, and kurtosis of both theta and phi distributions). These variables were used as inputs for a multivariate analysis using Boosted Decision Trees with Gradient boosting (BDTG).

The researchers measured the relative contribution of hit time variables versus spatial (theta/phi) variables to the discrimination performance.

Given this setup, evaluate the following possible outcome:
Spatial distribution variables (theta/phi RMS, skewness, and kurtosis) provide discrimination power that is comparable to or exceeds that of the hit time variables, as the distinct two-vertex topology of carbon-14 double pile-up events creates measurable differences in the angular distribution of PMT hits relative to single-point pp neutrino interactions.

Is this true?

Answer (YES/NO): NO